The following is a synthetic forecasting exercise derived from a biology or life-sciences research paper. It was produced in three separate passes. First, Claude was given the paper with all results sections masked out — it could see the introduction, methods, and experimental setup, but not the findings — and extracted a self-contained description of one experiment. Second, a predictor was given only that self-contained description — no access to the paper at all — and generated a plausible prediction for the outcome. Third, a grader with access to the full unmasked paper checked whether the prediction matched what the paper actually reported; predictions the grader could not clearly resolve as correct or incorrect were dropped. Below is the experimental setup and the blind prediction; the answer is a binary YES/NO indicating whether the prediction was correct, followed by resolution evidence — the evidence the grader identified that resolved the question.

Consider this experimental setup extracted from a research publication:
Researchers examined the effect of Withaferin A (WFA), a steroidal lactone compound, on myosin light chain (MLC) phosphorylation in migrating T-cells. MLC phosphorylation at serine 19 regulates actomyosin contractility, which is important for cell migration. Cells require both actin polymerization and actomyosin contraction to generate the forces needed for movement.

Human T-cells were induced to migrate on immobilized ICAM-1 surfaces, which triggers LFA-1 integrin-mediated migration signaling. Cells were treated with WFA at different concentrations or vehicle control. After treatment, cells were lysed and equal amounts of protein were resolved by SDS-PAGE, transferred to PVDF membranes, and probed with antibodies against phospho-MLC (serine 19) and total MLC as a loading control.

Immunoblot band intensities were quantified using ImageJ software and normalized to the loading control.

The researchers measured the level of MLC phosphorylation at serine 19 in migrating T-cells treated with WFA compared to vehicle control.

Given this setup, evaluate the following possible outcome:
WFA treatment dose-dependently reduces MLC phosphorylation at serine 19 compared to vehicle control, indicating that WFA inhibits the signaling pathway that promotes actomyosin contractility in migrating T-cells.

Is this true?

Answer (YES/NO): NO